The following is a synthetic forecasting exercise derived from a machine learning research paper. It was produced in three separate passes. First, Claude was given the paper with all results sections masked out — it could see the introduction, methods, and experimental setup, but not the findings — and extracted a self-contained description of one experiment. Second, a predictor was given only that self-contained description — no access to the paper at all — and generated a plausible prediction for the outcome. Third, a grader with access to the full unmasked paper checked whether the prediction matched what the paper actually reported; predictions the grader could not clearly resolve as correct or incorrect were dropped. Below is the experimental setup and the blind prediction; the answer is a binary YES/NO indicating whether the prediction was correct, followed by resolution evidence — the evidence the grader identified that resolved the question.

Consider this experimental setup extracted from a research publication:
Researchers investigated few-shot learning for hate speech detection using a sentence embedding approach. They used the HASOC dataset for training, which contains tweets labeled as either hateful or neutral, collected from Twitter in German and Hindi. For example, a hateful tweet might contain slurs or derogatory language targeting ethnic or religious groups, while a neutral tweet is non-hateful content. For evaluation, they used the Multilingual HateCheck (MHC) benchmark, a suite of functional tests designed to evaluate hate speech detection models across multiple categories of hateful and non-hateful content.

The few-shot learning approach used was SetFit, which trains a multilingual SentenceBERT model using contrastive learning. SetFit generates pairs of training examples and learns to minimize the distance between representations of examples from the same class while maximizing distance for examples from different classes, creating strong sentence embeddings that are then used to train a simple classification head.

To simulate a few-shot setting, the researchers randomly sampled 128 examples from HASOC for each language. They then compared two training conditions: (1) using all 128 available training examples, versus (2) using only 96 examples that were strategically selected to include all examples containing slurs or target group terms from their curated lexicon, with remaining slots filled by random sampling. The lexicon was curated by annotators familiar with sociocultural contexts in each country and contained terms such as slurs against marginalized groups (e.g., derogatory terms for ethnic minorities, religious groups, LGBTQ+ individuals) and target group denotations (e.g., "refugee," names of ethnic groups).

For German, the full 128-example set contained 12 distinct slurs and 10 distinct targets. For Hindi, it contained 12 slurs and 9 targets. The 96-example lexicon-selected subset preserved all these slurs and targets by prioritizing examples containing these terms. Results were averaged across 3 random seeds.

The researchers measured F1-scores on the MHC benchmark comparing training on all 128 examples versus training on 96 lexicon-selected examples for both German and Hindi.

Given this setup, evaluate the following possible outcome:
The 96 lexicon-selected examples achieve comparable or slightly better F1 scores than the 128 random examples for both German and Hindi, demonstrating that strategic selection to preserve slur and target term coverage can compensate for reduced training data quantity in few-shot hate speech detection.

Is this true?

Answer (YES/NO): YES